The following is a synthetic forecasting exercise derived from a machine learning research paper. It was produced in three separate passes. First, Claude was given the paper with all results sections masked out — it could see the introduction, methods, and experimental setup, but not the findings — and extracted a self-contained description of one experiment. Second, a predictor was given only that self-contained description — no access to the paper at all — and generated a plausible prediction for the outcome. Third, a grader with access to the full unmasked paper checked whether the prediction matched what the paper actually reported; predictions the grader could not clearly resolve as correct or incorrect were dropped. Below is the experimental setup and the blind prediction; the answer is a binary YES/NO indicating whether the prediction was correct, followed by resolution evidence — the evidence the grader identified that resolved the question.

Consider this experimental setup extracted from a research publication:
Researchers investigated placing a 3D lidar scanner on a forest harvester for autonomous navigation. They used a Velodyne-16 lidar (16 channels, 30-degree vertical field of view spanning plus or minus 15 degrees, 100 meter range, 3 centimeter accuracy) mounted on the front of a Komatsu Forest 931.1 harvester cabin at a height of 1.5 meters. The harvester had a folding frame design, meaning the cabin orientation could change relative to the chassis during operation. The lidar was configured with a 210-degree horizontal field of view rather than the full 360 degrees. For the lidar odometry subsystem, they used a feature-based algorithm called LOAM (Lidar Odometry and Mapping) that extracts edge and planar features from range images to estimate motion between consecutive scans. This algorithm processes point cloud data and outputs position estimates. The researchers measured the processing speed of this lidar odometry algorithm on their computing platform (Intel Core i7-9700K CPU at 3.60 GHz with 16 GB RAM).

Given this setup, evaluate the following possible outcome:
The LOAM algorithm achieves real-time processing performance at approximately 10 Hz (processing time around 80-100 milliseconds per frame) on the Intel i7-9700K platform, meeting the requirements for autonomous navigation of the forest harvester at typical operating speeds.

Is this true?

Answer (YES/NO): NO